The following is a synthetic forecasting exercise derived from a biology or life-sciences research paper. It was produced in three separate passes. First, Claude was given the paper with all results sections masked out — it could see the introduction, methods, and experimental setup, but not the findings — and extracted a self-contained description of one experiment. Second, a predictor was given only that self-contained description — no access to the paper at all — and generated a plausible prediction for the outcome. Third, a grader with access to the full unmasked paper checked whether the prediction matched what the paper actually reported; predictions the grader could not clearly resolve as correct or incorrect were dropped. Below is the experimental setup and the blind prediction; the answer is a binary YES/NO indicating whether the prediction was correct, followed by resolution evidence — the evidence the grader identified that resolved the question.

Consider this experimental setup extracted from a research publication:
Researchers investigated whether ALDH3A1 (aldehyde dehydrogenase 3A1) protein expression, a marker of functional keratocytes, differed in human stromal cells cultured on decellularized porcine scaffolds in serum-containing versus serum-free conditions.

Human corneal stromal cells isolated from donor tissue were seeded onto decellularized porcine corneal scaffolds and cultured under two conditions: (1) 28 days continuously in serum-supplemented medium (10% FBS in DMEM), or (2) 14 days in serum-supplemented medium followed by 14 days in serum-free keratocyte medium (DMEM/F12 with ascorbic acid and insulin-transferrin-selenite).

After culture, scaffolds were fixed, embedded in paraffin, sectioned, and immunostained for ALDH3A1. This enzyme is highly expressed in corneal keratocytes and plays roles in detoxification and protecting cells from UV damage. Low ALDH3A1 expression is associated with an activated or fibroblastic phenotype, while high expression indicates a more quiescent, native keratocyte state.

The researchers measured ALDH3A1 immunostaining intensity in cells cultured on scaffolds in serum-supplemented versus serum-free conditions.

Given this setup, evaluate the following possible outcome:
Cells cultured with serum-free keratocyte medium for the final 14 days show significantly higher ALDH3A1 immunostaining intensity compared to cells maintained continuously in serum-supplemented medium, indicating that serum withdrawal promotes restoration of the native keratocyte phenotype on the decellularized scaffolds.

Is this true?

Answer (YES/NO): YES